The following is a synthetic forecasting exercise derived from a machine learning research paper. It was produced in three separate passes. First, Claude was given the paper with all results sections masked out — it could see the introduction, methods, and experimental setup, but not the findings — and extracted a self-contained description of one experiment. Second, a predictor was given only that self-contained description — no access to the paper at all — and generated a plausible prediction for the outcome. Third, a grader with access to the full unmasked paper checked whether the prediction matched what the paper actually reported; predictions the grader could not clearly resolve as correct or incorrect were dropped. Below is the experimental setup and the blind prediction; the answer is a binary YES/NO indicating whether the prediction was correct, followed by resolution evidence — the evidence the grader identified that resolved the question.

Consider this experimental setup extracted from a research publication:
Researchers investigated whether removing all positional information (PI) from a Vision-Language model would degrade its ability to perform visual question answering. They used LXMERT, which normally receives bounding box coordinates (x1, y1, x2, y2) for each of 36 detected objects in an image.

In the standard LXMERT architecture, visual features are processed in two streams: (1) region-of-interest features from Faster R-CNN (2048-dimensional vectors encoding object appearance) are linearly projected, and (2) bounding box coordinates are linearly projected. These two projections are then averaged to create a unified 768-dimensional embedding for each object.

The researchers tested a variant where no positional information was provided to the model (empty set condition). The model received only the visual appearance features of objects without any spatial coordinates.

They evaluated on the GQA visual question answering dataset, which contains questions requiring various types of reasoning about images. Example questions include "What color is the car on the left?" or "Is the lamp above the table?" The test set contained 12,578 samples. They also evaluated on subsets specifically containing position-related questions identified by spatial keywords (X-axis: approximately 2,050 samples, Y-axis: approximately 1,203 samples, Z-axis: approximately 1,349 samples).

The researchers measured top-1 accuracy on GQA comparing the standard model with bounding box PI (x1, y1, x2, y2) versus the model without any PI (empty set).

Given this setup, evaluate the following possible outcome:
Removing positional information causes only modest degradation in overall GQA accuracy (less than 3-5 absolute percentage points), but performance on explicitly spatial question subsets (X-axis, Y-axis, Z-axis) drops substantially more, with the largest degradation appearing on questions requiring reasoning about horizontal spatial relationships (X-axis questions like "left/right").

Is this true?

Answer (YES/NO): NO